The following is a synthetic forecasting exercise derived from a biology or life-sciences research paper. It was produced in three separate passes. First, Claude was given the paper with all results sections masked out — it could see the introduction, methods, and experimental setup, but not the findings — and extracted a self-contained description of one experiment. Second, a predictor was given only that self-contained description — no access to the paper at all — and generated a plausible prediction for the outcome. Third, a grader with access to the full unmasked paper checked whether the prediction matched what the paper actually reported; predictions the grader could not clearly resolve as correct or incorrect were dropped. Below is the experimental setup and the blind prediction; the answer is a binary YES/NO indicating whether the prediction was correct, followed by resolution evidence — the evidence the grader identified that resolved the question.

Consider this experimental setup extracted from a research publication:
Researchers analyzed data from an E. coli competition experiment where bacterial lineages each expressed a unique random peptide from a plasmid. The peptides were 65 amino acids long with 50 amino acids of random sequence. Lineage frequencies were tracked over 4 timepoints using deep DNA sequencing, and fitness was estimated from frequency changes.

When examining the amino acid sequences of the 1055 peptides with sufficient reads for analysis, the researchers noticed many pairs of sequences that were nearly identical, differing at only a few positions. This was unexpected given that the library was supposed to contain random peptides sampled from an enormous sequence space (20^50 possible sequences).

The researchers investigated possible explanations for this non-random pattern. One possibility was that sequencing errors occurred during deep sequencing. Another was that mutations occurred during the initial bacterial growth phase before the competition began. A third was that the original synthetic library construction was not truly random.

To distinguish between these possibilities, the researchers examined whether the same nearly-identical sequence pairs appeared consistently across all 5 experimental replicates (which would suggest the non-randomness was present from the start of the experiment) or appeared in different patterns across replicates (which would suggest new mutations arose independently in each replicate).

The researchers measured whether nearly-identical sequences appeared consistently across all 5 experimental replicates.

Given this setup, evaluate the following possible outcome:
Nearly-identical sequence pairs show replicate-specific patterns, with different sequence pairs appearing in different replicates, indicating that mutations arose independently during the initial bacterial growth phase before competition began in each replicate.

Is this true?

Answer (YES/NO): NO